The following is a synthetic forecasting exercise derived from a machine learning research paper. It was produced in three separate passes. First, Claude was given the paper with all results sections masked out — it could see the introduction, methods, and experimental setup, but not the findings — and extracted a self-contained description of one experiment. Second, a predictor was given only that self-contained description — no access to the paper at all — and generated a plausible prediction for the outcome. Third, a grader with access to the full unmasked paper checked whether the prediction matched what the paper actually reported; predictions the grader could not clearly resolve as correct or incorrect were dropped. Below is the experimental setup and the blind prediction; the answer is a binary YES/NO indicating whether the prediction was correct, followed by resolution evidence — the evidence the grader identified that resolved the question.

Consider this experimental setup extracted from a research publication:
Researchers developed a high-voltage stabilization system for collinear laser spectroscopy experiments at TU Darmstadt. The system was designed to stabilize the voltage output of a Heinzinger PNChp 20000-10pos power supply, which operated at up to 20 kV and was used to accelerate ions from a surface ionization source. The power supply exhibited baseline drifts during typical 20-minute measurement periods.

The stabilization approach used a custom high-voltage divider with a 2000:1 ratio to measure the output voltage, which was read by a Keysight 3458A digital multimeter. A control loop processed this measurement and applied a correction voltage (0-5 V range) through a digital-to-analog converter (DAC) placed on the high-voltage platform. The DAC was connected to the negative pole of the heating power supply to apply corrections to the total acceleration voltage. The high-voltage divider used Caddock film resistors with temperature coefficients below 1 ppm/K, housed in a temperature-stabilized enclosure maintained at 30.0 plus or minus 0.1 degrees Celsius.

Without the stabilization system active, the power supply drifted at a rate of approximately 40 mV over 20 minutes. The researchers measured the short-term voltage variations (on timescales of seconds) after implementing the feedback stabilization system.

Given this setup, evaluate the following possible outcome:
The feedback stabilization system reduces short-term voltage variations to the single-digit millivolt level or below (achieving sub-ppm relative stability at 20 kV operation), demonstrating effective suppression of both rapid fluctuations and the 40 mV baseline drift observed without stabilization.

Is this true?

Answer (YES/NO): NO